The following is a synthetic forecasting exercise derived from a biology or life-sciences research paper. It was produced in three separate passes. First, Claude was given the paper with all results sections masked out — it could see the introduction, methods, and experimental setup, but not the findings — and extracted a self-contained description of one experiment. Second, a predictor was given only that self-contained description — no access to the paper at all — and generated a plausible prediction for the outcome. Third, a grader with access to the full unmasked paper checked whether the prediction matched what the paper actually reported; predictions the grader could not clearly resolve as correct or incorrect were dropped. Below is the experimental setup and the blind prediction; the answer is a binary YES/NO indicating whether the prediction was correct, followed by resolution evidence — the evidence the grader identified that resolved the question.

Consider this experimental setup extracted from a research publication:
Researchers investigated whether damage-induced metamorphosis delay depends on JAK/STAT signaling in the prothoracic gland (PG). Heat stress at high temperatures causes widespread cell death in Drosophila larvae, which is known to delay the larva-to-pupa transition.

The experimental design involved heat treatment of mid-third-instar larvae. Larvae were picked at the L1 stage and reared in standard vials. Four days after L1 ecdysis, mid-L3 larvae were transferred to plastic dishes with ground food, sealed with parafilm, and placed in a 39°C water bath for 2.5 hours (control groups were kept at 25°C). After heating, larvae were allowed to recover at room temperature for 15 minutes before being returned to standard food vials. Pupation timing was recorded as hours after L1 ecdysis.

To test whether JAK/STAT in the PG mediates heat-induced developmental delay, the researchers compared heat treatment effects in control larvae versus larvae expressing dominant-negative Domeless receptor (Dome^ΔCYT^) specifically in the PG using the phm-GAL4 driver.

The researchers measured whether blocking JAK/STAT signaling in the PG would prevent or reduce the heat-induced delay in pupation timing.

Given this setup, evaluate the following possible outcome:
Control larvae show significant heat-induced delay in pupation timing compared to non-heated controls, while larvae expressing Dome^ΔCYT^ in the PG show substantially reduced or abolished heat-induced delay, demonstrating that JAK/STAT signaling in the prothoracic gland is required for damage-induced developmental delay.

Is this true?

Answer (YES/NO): NO